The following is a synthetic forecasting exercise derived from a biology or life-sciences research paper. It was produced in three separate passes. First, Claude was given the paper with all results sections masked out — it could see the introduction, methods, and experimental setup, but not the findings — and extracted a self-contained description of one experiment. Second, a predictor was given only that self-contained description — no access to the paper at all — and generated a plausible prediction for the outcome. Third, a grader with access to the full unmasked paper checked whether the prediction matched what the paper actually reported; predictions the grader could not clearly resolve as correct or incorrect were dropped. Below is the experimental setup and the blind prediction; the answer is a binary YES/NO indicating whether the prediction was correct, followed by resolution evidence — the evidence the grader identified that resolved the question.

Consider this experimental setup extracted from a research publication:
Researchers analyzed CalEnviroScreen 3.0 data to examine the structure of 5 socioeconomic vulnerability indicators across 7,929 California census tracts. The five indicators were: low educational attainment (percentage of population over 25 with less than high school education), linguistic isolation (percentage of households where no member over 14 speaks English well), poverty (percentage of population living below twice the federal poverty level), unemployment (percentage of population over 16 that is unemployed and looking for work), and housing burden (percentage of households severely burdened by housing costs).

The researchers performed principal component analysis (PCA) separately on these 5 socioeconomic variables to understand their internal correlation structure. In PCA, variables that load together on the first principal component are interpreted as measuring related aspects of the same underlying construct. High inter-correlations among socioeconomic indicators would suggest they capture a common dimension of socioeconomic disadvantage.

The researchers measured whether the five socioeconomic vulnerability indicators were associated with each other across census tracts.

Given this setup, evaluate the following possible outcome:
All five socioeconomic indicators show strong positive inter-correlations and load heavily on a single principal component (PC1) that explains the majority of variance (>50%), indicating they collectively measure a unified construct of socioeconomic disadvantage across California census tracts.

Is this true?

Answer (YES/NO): NO